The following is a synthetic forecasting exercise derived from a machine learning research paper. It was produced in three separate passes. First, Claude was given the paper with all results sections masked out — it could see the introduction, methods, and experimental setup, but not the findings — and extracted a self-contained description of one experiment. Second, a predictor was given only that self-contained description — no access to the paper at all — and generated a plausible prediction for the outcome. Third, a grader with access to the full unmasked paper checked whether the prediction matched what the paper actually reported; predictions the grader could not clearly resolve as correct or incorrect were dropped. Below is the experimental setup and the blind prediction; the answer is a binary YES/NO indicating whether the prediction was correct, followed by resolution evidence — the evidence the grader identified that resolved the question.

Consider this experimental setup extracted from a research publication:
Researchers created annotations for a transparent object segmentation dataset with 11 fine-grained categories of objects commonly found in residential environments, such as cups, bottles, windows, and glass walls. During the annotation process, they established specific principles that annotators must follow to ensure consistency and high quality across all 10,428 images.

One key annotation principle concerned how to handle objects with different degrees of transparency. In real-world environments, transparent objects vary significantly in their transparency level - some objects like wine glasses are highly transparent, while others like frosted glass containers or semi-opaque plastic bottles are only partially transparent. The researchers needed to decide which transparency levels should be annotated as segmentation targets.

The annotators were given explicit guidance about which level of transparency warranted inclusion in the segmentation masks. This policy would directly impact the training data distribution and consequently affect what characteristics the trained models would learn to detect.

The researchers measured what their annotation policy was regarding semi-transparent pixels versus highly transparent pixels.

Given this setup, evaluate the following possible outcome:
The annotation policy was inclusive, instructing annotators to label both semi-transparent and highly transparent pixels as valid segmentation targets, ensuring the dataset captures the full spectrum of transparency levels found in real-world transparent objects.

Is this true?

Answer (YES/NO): NO